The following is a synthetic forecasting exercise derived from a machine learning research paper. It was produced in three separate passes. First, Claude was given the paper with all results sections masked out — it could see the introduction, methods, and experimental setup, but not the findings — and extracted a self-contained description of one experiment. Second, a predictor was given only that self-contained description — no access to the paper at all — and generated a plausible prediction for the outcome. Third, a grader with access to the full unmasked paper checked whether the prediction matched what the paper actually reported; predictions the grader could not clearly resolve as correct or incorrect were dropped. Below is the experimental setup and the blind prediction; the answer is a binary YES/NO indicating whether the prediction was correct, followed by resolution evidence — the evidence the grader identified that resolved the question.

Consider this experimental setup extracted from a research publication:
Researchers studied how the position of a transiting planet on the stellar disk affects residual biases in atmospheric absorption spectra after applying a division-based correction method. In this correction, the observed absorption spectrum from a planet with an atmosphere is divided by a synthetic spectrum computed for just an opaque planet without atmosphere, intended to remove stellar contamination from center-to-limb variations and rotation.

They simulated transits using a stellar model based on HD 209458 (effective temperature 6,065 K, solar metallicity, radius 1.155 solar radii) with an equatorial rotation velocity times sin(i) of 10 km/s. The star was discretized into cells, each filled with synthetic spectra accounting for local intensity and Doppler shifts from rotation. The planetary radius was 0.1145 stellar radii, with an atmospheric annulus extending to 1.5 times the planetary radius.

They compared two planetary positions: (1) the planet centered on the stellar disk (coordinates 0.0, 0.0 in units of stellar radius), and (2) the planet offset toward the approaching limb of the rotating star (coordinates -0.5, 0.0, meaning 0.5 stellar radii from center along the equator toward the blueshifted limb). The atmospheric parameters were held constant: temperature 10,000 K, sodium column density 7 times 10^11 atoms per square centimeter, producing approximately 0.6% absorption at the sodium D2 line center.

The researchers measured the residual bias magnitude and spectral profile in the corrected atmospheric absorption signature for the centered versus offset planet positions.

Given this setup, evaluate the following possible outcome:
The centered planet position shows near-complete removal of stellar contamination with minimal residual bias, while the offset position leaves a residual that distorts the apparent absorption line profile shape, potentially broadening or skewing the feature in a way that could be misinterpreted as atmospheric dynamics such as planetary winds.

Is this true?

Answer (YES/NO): NO